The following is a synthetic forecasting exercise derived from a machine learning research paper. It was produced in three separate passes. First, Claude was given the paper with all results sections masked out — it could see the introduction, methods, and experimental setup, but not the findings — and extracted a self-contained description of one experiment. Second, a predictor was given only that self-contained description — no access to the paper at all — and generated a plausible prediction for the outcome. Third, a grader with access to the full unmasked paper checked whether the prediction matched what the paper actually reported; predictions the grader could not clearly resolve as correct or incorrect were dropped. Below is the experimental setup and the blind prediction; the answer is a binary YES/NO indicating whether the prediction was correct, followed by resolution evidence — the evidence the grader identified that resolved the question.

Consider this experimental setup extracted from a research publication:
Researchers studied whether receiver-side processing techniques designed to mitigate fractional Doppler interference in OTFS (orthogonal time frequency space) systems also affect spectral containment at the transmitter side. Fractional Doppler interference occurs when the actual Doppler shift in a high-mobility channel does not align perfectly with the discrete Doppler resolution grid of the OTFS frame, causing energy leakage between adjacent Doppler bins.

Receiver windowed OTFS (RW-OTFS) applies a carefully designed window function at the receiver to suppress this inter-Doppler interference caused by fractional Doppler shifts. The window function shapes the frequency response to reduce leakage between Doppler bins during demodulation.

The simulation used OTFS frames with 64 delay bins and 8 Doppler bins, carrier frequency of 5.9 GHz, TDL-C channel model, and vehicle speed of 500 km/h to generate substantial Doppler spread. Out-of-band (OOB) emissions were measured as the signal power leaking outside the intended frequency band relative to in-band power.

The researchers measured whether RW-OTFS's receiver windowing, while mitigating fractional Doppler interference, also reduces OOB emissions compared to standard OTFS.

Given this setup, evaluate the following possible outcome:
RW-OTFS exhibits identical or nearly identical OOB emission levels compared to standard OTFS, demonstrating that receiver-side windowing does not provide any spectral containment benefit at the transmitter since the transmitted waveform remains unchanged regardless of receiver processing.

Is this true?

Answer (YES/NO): YES